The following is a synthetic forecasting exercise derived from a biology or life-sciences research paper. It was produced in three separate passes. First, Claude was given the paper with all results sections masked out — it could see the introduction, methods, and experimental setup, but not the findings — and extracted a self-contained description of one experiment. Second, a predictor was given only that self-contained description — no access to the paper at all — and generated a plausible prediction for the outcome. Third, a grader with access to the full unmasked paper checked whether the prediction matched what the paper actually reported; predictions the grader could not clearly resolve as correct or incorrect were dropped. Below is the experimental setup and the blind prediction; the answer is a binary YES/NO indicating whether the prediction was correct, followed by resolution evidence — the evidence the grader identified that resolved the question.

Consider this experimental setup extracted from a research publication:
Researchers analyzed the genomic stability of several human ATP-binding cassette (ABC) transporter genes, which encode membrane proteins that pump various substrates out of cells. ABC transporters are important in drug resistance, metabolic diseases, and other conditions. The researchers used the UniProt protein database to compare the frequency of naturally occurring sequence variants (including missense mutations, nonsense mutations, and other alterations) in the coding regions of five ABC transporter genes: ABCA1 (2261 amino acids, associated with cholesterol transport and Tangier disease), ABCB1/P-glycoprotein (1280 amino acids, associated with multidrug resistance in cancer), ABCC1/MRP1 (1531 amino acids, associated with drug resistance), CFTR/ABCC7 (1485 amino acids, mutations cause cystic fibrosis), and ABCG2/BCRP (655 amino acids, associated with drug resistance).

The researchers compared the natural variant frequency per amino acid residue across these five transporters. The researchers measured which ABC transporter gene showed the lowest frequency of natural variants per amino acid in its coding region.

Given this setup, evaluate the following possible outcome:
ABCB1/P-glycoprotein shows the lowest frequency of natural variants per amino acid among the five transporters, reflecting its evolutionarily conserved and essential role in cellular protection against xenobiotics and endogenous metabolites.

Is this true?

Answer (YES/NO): NO